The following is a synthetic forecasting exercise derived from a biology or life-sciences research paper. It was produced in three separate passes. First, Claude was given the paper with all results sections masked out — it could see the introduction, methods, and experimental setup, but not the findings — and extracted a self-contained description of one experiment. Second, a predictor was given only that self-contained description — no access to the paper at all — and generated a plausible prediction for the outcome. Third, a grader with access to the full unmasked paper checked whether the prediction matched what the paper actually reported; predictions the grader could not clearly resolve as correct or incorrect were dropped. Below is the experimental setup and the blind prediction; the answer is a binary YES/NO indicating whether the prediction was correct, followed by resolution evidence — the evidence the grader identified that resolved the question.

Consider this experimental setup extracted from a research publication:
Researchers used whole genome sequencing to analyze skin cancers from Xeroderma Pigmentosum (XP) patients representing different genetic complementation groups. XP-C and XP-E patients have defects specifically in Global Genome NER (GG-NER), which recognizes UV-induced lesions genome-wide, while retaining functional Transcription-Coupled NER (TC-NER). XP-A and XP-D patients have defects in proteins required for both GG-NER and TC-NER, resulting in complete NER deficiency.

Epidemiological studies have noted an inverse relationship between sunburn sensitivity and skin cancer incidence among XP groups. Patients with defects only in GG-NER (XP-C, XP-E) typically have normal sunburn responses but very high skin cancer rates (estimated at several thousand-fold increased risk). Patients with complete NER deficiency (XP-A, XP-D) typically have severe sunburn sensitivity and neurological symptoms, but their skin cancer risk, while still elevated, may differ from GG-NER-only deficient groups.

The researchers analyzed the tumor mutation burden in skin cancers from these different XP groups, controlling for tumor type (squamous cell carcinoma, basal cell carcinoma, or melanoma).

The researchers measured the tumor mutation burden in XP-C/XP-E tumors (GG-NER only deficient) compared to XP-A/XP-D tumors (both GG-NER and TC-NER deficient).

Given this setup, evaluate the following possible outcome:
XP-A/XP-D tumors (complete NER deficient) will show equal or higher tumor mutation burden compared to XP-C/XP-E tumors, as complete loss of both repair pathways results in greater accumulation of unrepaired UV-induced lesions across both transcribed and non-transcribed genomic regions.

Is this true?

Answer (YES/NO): NO